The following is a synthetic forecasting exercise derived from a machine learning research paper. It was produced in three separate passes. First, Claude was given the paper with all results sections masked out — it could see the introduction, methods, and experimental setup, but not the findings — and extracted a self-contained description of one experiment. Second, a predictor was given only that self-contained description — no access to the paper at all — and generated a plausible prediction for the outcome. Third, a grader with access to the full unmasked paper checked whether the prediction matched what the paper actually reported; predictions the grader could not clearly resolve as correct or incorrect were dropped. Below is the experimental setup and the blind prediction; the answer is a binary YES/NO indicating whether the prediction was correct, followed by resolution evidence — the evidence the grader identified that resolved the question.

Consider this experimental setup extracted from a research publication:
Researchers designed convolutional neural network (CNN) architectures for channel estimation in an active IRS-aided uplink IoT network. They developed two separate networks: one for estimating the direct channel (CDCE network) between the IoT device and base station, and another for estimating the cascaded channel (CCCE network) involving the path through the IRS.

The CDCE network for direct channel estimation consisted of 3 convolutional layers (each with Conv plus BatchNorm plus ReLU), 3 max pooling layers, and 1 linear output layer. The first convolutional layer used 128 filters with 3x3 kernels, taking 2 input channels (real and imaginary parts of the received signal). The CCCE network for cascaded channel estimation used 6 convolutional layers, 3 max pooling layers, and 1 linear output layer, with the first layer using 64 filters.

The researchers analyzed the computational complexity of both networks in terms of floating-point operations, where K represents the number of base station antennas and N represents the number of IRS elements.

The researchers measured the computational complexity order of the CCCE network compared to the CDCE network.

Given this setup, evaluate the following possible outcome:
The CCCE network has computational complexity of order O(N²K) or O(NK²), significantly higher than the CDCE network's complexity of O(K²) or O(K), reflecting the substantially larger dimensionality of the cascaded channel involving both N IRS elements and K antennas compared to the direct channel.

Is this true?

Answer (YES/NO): NO